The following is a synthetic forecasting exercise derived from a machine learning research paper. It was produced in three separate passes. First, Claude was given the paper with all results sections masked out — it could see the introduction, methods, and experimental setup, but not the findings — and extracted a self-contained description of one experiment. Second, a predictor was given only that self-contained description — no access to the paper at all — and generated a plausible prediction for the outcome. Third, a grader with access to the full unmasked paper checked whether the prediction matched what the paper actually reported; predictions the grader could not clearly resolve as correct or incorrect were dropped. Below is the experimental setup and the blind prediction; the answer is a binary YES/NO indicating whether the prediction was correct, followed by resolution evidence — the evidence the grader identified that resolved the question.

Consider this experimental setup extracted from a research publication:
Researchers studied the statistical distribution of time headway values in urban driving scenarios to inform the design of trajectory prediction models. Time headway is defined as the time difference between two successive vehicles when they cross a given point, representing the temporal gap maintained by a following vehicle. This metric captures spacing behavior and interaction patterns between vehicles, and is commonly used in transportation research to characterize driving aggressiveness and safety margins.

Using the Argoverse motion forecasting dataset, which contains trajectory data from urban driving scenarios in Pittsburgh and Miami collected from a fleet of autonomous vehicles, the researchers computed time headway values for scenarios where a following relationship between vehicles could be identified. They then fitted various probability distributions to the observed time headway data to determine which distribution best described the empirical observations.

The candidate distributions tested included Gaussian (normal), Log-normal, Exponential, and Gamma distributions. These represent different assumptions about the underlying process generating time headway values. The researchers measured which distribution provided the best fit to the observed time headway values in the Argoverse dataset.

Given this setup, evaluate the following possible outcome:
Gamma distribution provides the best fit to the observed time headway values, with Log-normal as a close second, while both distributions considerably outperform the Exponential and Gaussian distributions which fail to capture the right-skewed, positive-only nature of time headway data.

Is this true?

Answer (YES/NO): NO